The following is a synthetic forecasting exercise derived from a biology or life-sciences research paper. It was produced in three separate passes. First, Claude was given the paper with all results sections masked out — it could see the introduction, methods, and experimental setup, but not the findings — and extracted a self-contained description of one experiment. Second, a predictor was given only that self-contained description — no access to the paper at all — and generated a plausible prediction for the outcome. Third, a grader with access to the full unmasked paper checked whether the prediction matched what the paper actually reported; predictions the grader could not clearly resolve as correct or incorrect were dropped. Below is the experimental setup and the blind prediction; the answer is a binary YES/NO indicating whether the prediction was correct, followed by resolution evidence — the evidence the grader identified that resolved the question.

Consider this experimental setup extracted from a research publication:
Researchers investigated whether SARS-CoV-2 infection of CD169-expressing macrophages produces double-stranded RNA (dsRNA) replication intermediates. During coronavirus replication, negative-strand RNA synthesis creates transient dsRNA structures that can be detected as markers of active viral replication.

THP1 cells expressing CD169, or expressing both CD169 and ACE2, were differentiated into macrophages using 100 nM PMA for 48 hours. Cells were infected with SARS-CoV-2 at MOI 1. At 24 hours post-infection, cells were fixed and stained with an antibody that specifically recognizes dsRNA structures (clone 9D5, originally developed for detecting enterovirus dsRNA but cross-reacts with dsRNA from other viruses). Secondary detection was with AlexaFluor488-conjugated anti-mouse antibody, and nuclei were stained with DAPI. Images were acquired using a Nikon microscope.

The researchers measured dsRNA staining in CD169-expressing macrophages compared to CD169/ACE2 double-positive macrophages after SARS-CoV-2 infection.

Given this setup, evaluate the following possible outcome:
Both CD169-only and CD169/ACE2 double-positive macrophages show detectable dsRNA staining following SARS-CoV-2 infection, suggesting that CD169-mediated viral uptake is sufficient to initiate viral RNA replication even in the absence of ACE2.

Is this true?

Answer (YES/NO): YES